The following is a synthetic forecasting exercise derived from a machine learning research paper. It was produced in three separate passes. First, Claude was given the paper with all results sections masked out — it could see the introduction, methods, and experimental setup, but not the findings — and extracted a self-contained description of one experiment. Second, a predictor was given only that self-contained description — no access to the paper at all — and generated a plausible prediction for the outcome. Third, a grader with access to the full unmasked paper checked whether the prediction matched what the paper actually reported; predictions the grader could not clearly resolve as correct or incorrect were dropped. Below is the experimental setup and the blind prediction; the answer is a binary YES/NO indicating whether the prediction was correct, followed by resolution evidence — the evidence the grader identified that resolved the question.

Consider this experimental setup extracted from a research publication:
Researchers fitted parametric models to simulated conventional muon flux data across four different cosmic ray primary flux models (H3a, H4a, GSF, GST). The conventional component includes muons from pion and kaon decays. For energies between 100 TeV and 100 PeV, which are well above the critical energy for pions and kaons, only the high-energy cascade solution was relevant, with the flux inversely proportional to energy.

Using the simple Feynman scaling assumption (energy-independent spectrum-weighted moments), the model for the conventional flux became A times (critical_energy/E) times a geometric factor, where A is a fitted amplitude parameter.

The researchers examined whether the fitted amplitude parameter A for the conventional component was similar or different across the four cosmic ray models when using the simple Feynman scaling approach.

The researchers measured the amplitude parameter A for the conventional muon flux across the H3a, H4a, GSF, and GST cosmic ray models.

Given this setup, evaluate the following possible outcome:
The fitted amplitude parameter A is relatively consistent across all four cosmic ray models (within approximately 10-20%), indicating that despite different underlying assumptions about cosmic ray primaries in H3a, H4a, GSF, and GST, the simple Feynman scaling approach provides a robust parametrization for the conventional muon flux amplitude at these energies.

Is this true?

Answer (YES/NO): NO